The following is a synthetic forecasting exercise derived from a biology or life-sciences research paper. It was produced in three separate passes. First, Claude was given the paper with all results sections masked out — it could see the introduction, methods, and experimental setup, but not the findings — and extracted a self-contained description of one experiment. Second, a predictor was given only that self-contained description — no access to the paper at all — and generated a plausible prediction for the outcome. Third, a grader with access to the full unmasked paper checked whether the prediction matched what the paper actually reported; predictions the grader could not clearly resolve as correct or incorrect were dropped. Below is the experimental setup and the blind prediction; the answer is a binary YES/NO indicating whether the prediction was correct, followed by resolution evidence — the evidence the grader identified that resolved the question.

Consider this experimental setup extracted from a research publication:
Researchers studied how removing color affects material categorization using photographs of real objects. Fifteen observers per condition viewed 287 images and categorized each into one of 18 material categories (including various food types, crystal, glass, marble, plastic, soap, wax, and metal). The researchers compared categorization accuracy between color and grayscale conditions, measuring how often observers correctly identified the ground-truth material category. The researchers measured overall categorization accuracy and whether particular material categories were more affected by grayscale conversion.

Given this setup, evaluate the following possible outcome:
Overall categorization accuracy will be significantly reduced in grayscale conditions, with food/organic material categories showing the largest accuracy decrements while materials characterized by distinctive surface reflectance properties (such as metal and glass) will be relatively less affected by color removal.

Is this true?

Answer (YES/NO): NO